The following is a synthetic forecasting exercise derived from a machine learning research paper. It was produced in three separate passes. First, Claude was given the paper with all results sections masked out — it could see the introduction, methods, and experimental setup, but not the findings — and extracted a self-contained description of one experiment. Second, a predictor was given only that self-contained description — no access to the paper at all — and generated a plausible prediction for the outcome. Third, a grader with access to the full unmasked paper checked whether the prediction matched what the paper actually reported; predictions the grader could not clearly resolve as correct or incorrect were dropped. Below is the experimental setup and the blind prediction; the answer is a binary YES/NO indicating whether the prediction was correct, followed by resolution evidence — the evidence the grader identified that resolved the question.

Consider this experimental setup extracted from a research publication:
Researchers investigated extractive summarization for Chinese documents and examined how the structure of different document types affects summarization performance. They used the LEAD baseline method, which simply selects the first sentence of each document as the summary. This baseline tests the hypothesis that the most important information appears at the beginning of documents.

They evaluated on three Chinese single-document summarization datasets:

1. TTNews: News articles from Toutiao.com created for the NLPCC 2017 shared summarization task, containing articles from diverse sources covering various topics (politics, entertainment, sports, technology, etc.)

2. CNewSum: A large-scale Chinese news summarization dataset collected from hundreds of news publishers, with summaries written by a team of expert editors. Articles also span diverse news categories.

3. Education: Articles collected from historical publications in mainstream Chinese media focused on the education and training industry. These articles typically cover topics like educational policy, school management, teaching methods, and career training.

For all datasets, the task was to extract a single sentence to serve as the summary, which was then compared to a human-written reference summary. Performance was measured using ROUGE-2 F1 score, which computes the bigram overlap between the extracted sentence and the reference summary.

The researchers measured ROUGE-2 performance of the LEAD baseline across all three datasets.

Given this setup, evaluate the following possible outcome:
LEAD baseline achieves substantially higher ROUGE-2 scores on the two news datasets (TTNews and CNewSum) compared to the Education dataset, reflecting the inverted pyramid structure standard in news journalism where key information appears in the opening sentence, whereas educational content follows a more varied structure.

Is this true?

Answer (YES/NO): NO